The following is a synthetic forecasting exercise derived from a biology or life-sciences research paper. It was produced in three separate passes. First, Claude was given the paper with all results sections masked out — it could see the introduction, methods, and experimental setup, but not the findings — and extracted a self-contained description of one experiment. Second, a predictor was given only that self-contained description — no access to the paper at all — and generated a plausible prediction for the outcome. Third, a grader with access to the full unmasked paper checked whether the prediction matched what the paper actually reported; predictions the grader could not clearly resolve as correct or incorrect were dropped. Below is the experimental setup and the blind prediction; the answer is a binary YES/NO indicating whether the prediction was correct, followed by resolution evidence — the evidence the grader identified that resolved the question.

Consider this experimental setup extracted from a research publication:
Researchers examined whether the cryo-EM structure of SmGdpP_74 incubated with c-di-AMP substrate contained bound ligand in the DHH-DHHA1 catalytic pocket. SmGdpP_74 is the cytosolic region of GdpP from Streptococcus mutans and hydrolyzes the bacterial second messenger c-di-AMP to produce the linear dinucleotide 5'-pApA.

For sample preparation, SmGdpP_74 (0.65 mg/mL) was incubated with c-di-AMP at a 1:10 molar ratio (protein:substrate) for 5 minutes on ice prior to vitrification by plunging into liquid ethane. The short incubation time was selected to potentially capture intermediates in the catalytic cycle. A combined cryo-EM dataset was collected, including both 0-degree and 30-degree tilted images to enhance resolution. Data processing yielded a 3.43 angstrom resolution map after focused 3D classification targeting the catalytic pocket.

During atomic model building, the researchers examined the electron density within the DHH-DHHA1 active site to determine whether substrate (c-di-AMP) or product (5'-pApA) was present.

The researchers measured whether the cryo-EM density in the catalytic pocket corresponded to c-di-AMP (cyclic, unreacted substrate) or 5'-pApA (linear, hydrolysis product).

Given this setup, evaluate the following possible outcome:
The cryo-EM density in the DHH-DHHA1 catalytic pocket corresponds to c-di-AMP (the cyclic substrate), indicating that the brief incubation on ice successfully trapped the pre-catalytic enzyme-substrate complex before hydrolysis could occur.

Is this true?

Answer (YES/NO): NO